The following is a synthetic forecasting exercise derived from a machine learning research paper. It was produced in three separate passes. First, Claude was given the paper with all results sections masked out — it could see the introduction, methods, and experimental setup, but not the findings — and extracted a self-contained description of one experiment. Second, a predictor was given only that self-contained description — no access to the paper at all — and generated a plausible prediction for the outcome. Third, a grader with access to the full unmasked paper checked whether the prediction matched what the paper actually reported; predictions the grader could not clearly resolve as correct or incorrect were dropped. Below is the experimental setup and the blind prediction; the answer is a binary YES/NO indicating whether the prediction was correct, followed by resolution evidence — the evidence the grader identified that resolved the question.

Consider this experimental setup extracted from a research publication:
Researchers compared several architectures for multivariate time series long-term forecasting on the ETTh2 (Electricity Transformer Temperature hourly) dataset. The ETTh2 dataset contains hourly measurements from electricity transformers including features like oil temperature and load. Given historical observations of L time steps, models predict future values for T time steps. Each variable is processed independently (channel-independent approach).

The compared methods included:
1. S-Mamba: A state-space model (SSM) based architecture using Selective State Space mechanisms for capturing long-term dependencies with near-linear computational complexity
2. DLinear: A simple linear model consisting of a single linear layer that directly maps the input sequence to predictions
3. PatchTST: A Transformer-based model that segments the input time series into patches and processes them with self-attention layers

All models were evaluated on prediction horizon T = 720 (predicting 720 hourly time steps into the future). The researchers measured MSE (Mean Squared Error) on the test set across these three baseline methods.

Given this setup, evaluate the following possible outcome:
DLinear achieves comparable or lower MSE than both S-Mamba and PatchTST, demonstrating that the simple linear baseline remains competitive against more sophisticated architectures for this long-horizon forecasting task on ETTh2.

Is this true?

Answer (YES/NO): NO